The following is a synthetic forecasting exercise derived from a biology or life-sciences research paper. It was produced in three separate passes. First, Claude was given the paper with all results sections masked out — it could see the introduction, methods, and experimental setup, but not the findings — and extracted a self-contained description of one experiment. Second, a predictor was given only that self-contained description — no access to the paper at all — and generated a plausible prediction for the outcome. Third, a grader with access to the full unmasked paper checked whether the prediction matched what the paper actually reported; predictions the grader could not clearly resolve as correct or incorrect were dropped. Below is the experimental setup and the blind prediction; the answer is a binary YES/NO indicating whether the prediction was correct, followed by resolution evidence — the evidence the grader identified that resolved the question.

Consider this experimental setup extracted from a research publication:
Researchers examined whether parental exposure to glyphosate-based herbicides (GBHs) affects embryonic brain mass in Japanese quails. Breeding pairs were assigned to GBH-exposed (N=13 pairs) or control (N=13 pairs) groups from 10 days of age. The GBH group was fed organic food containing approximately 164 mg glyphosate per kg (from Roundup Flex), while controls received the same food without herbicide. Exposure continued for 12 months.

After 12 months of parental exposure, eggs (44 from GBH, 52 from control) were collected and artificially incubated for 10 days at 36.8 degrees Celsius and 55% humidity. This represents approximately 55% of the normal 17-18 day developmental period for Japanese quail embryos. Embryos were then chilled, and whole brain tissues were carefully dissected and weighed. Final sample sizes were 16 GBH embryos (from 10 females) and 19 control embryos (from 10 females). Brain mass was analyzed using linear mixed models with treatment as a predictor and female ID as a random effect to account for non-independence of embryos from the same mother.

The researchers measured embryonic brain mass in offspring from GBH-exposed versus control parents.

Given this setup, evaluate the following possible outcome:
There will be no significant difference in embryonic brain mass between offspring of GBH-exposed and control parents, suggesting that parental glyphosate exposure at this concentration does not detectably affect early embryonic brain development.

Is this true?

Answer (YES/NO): YES